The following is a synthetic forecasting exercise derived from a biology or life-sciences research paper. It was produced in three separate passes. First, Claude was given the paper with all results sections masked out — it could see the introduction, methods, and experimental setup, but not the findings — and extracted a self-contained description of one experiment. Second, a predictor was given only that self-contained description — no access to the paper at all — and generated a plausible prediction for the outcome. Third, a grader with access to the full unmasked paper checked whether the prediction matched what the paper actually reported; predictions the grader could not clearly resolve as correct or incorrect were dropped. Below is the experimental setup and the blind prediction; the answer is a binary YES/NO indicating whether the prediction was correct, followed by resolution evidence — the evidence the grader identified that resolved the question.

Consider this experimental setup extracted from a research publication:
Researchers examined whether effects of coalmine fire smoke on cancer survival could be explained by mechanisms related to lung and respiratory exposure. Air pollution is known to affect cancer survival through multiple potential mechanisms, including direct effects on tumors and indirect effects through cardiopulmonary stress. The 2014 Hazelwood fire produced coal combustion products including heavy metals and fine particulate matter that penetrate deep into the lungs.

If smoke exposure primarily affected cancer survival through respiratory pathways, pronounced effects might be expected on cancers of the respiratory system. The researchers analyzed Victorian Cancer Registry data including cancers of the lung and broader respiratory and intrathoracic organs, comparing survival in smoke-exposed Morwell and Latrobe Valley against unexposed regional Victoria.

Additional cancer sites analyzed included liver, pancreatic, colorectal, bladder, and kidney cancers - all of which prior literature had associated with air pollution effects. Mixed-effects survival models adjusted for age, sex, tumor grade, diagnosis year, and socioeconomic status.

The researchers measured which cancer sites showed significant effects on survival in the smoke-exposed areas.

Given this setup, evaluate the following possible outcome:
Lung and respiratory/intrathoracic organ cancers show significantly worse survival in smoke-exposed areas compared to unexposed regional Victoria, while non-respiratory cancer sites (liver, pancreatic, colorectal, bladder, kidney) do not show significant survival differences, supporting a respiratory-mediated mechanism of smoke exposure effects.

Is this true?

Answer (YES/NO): NO